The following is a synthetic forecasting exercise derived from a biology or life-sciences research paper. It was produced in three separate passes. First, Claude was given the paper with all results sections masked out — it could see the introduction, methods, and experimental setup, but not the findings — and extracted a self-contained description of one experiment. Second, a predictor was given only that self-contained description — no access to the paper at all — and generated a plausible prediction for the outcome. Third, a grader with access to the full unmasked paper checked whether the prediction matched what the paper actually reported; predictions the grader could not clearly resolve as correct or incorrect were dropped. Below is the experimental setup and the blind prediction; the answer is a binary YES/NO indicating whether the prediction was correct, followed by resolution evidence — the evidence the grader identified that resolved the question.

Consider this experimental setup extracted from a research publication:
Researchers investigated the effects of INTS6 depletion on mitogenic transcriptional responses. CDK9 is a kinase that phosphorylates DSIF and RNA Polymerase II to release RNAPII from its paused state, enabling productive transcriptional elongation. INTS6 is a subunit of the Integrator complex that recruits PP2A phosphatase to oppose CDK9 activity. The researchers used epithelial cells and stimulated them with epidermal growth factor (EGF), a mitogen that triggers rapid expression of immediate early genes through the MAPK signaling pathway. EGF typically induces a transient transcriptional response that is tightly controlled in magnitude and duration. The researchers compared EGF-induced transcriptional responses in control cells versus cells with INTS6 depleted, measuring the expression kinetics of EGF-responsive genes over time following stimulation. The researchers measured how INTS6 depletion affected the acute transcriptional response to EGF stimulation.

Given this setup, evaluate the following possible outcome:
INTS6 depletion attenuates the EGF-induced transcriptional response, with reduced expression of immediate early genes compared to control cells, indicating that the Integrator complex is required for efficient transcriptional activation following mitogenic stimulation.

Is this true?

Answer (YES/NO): NO